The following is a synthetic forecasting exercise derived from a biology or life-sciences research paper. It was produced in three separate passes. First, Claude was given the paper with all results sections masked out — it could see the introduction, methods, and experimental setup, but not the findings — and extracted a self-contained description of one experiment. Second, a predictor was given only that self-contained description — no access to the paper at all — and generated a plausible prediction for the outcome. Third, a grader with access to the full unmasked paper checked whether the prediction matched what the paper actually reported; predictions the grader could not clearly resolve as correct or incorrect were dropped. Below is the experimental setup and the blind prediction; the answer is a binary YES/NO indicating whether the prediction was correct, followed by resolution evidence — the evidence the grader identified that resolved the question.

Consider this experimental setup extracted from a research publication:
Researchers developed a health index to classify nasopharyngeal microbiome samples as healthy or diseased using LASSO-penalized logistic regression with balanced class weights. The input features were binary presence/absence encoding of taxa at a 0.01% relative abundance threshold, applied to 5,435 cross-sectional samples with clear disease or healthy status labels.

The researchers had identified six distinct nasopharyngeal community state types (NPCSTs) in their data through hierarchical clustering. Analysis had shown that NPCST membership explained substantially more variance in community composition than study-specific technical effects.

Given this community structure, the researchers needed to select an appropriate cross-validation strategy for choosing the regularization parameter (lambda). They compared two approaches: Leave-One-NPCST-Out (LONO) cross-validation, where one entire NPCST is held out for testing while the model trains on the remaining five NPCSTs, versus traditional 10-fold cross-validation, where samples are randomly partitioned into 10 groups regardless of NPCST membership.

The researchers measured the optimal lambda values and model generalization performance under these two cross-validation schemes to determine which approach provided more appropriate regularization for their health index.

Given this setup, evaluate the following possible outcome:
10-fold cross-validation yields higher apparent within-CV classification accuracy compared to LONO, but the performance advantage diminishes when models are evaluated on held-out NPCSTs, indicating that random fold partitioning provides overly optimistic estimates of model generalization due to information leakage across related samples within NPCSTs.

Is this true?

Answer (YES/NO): NO